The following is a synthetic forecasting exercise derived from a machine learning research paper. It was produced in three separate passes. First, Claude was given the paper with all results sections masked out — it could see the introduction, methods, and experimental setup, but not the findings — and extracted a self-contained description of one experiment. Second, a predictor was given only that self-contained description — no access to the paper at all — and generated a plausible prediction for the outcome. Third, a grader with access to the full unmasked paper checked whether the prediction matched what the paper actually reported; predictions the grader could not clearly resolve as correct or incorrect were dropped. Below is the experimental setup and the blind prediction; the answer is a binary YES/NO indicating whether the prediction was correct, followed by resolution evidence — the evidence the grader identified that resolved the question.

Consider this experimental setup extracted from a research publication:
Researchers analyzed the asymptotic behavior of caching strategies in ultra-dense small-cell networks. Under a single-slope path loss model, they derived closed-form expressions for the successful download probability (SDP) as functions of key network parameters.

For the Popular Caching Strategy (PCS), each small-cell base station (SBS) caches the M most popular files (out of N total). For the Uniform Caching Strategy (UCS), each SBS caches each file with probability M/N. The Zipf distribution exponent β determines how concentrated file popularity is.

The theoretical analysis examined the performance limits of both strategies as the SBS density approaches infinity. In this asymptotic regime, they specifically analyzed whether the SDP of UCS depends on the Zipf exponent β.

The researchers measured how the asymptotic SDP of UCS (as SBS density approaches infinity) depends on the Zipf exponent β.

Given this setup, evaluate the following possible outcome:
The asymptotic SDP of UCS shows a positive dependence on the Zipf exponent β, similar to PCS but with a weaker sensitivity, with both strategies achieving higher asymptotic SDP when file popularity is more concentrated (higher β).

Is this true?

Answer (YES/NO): NO